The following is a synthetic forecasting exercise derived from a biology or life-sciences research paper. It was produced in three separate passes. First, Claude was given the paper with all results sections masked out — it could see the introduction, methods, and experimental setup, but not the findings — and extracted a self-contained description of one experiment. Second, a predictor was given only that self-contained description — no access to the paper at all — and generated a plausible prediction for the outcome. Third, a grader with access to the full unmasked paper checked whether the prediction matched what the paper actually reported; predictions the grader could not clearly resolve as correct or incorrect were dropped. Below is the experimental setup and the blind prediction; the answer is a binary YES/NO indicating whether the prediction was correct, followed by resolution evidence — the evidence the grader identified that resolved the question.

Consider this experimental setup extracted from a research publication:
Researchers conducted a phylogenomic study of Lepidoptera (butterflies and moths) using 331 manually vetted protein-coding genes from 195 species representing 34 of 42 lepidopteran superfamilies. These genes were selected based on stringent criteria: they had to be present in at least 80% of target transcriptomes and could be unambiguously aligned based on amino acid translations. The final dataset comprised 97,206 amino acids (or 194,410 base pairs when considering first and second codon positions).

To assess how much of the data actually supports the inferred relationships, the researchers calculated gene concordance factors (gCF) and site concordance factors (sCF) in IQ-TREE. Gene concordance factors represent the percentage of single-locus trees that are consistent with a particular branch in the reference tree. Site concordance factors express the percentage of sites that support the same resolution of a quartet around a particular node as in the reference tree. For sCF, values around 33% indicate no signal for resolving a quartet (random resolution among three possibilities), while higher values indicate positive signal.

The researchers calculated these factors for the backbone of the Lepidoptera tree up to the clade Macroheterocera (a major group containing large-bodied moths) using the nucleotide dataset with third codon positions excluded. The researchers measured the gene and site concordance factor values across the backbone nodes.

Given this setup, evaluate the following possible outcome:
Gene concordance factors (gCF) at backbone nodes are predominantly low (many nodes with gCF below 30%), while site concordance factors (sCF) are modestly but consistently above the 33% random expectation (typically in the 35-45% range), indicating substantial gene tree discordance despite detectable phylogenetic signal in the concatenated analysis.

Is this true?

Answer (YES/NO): YES